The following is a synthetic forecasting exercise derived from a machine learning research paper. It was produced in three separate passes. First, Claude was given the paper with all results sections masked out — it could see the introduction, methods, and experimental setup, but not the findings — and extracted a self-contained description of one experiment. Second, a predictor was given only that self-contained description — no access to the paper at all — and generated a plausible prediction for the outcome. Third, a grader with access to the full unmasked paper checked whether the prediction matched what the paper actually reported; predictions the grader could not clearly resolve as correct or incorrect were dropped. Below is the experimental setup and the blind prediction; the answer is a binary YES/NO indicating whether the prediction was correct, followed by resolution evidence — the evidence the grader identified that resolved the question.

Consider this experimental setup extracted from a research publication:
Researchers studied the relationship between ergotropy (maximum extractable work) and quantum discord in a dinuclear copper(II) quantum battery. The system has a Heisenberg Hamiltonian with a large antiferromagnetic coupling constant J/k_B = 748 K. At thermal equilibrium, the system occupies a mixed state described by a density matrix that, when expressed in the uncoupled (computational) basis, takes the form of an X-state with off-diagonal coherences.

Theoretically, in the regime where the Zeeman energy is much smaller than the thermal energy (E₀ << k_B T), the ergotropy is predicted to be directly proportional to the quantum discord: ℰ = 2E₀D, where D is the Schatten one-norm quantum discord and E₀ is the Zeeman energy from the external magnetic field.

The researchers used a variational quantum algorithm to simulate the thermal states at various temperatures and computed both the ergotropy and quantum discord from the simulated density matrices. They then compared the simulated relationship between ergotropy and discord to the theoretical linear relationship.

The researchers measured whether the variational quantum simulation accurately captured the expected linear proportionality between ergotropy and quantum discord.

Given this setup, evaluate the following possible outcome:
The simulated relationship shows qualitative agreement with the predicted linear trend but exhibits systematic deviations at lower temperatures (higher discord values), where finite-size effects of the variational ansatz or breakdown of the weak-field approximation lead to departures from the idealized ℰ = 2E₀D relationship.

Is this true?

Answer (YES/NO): NO